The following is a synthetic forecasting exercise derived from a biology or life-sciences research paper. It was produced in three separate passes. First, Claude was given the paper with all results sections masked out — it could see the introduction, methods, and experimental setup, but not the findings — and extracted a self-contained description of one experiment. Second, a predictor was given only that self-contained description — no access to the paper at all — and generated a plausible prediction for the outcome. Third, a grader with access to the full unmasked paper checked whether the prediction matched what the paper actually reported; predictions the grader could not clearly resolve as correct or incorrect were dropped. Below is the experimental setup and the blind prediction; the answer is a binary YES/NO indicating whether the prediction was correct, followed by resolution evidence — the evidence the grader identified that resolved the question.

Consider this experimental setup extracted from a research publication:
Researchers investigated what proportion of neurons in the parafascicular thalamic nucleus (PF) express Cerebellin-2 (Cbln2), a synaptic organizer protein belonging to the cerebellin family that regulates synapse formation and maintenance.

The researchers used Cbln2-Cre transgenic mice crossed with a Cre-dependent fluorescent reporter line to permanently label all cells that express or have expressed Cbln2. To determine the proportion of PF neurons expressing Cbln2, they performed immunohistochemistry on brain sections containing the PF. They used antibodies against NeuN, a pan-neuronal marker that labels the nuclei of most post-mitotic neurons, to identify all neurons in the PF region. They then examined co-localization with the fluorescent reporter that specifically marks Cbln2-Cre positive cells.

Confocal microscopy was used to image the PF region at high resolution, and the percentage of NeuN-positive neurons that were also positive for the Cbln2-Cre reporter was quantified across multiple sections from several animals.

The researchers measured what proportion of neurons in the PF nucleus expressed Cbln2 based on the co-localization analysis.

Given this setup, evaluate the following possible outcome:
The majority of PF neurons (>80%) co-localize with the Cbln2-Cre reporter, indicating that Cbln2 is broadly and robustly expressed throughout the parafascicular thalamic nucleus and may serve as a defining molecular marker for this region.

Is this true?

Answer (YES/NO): YES